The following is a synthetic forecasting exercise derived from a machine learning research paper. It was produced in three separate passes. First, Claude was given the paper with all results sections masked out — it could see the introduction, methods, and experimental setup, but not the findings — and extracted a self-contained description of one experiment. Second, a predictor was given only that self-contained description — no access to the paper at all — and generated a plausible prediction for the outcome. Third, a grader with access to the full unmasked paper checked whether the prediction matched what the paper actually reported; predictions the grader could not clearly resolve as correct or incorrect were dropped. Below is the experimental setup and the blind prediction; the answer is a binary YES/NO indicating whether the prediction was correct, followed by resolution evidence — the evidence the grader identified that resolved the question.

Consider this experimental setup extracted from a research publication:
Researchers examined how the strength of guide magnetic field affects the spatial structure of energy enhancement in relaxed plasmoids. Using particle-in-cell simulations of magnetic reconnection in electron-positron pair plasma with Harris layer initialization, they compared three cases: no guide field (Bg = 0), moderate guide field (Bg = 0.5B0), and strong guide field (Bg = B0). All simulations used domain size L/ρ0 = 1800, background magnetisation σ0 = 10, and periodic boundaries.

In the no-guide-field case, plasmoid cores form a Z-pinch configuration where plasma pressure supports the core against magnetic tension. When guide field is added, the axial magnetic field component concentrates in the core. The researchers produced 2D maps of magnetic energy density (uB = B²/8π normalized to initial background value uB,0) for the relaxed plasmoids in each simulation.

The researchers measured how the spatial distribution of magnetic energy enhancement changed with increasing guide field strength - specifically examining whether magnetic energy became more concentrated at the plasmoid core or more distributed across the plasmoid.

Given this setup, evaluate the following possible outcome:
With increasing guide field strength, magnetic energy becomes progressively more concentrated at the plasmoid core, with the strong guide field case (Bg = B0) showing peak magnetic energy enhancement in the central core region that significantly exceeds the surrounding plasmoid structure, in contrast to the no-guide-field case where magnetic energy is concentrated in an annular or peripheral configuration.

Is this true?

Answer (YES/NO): NO